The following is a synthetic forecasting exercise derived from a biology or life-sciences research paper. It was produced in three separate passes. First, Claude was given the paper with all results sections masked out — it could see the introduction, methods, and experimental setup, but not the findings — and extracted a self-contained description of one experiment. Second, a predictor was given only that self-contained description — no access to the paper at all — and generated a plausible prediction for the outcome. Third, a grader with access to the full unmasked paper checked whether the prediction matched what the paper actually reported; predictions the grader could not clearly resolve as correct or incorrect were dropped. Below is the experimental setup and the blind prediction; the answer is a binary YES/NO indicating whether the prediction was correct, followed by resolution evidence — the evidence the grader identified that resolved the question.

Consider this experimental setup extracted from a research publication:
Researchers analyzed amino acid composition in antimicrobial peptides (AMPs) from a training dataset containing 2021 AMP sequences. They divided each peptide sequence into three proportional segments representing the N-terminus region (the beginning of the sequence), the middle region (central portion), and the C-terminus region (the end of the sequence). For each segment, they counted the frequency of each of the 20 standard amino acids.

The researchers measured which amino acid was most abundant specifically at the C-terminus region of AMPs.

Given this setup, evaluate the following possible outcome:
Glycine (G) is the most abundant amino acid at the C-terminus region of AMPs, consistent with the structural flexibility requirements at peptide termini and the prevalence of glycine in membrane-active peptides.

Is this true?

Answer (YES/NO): NO